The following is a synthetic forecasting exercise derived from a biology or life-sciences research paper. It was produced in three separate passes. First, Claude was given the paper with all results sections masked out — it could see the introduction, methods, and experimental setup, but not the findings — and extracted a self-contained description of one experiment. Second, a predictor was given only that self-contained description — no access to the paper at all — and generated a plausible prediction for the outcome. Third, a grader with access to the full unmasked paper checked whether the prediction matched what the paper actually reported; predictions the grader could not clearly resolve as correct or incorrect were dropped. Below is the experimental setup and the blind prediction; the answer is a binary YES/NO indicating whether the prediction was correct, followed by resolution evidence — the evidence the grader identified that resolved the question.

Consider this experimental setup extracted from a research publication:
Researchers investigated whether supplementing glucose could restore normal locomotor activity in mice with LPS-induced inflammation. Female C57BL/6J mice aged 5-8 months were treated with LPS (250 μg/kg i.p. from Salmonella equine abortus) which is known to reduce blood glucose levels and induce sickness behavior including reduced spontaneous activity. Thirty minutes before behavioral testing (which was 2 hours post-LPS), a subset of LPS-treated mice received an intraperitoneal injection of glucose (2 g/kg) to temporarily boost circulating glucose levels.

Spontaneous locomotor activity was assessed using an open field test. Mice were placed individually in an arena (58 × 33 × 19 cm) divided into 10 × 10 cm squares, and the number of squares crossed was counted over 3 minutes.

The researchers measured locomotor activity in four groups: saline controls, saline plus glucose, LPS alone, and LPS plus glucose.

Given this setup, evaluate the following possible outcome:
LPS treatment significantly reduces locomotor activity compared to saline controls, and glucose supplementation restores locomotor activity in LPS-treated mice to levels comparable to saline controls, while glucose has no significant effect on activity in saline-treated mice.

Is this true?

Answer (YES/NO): YES